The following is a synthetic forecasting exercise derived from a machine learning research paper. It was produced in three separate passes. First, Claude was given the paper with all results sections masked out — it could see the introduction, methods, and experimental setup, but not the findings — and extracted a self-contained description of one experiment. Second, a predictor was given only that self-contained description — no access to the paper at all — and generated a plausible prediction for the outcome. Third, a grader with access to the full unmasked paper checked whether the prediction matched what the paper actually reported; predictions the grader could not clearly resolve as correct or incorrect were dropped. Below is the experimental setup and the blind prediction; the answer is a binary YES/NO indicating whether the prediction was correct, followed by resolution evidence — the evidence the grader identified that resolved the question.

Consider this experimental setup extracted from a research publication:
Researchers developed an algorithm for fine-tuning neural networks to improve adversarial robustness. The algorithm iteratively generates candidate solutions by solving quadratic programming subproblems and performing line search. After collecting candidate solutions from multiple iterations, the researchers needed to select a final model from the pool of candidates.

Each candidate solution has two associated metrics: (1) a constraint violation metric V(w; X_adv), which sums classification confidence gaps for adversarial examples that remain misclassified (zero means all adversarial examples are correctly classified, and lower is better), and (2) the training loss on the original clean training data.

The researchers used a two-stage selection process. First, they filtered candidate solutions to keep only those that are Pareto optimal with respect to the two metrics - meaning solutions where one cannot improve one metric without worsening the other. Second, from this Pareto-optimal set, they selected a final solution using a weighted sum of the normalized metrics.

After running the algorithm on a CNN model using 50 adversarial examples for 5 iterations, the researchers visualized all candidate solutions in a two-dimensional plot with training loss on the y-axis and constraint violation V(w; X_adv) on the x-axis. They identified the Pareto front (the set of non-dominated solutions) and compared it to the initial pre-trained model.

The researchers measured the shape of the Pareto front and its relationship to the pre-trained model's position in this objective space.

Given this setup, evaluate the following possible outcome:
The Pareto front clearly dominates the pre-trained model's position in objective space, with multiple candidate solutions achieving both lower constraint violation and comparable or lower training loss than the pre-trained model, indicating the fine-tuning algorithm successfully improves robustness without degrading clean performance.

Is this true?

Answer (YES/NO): NO